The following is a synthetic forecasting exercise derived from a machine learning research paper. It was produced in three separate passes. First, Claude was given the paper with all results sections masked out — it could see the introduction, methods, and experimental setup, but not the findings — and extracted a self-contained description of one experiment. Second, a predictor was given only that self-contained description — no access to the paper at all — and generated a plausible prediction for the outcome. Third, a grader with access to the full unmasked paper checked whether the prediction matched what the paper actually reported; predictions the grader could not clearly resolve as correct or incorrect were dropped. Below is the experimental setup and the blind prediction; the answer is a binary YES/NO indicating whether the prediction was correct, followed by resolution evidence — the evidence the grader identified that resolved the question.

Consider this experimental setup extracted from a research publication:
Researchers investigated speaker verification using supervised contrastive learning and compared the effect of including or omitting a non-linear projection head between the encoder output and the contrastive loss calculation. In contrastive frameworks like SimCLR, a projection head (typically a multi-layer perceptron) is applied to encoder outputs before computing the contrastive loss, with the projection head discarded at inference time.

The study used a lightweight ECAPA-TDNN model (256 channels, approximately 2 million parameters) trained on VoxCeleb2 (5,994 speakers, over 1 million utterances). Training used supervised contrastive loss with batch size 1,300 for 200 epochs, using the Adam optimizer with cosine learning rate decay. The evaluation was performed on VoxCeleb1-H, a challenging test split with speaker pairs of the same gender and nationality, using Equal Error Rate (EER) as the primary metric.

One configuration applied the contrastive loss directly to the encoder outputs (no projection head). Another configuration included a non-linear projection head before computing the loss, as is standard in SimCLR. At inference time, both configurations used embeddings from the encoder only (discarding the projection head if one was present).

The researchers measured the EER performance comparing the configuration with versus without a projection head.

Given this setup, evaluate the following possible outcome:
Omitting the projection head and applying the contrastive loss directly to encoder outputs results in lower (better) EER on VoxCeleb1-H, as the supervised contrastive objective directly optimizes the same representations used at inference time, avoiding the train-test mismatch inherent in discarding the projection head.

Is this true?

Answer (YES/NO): YES